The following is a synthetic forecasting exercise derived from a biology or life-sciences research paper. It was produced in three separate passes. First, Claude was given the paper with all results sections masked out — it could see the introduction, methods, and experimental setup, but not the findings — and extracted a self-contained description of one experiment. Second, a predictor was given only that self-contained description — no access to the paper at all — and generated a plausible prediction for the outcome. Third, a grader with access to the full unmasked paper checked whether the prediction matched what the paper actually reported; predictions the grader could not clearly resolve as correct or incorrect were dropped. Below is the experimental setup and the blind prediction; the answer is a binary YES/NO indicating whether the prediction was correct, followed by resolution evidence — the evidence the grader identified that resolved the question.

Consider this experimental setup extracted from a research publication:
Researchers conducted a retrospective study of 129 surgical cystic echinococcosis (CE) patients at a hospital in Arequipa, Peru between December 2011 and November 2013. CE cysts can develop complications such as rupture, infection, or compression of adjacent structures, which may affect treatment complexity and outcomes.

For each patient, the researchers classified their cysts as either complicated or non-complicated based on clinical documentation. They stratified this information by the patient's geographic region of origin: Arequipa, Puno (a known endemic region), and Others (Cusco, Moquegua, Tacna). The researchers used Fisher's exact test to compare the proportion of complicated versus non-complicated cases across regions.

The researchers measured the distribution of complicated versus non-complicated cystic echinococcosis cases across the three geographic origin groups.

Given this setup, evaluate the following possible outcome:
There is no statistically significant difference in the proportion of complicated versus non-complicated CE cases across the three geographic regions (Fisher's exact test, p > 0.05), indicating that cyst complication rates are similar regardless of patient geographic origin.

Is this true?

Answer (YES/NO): YES